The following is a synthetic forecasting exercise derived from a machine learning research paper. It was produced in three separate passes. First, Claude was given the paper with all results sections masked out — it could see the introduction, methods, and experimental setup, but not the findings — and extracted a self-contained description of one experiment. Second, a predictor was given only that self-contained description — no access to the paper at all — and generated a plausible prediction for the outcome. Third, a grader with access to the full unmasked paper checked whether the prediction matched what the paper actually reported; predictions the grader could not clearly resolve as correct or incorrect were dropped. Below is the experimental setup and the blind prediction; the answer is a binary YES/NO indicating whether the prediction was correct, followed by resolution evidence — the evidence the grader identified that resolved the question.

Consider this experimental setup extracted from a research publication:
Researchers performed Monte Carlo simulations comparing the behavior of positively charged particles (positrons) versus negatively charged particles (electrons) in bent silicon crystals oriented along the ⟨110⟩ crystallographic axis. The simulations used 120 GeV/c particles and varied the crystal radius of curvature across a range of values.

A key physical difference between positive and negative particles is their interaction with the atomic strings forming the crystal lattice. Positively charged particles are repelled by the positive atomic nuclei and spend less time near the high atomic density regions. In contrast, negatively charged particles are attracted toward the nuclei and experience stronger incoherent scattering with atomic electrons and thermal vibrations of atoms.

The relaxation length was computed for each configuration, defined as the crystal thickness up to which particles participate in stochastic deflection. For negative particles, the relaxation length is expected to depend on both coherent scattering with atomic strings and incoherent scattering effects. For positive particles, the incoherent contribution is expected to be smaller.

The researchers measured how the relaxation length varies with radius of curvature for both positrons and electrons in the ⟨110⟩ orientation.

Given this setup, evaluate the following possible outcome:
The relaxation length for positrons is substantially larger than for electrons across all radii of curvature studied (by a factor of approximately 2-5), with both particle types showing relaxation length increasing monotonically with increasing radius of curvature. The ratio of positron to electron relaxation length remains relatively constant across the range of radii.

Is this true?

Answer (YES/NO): NO